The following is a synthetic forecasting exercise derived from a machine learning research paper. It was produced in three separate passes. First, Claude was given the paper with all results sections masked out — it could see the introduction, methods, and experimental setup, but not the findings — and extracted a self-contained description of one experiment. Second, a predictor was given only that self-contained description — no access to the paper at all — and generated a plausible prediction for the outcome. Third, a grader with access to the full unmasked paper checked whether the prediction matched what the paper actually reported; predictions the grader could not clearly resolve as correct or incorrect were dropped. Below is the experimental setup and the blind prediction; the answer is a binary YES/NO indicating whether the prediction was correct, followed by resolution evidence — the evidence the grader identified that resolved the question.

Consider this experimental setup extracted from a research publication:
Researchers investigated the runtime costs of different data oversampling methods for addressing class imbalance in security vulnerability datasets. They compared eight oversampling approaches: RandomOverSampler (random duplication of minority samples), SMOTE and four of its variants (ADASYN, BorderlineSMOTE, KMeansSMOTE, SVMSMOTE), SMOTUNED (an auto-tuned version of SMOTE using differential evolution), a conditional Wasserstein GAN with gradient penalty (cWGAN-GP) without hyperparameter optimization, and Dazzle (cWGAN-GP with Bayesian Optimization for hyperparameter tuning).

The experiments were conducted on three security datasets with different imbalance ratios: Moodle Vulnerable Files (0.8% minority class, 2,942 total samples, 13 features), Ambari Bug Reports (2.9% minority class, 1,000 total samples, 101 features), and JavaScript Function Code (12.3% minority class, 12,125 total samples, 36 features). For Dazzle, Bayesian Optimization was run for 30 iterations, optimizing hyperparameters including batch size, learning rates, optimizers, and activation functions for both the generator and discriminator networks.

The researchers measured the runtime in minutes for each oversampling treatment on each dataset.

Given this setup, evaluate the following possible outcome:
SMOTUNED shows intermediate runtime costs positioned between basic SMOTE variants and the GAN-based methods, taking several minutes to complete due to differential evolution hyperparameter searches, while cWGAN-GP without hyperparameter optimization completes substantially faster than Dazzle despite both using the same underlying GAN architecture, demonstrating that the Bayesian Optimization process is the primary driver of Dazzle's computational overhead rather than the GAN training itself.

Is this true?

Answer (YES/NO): YES